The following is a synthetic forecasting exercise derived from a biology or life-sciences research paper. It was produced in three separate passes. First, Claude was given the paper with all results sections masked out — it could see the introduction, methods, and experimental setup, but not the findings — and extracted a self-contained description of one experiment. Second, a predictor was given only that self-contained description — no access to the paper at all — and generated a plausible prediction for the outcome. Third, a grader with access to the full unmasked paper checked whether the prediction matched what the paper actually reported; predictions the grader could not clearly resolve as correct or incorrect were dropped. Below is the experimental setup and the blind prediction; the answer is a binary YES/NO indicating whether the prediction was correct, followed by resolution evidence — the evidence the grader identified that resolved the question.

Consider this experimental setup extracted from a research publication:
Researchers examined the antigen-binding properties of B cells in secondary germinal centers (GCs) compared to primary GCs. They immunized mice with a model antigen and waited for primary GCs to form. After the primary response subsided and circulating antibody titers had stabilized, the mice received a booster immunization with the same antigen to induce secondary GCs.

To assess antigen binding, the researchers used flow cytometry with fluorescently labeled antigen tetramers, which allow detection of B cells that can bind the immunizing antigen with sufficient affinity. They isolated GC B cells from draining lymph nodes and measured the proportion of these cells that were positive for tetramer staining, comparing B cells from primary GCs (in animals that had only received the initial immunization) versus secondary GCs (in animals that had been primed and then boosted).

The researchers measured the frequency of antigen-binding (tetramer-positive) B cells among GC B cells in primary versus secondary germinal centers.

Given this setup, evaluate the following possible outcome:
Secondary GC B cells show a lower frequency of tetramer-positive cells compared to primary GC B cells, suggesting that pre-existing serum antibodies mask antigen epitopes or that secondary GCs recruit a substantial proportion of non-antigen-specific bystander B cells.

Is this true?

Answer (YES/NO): YES